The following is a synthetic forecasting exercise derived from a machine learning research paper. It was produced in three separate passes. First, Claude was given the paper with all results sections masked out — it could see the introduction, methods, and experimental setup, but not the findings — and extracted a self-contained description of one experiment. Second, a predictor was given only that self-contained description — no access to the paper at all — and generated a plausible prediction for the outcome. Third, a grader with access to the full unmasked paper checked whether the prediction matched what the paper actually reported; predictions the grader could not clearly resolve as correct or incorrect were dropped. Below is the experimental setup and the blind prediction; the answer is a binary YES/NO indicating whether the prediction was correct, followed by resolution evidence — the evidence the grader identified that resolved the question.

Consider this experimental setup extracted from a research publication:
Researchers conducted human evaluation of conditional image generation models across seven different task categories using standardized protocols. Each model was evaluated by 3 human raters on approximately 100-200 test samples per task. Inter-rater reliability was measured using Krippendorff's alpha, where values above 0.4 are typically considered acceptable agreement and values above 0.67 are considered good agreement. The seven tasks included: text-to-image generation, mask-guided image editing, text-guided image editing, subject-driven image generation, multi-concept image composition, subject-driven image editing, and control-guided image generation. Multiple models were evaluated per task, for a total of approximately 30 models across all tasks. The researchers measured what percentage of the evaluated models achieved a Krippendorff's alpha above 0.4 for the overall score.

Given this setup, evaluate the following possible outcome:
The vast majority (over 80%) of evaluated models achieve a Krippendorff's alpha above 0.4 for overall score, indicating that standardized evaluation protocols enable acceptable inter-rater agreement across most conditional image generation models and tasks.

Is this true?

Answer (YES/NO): NO